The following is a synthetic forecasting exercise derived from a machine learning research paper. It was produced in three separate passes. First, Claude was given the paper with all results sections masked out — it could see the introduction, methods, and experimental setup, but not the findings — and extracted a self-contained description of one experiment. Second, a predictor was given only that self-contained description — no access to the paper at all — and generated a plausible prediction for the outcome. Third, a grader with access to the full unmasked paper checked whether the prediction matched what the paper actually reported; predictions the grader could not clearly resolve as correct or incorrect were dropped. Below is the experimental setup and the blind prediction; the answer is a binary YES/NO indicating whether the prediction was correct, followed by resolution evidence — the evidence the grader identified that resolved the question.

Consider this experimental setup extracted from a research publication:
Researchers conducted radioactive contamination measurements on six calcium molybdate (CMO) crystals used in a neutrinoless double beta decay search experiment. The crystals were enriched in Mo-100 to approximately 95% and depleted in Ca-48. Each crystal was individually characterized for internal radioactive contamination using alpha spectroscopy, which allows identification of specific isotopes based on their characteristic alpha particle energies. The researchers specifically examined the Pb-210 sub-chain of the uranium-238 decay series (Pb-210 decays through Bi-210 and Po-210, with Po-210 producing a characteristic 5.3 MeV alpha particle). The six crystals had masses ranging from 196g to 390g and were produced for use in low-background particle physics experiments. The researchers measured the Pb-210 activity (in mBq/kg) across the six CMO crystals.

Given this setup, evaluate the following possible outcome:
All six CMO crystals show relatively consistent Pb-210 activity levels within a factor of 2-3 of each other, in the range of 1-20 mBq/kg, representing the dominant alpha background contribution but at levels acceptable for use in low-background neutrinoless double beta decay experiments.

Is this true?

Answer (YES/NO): NO